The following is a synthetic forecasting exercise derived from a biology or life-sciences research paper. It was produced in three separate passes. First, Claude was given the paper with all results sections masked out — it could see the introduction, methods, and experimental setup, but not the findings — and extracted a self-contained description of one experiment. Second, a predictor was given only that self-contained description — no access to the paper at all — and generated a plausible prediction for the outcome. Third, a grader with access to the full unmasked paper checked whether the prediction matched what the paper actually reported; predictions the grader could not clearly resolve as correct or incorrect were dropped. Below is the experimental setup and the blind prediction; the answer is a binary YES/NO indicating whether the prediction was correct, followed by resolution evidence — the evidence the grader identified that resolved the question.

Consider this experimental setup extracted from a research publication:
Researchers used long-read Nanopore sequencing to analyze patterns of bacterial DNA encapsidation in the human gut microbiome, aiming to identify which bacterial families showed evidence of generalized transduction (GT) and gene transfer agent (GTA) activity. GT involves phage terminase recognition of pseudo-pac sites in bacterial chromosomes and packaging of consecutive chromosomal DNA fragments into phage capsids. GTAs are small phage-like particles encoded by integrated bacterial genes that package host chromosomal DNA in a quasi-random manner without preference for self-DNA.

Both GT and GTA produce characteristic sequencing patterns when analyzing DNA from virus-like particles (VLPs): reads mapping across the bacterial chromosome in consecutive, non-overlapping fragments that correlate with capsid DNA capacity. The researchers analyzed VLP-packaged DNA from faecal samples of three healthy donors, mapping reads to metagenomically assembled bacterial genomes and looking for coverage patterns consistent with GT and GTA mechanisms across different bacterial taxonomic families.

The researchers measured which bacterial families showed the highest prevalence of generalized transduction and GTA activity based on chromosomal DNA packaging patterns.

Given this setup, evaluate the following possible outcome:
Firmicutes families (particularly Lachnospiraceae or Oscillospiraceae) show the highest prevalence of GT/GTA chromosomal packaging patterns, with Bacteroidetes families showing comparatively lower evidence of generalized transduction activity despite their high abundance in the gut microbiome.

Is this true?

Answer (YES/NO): NO